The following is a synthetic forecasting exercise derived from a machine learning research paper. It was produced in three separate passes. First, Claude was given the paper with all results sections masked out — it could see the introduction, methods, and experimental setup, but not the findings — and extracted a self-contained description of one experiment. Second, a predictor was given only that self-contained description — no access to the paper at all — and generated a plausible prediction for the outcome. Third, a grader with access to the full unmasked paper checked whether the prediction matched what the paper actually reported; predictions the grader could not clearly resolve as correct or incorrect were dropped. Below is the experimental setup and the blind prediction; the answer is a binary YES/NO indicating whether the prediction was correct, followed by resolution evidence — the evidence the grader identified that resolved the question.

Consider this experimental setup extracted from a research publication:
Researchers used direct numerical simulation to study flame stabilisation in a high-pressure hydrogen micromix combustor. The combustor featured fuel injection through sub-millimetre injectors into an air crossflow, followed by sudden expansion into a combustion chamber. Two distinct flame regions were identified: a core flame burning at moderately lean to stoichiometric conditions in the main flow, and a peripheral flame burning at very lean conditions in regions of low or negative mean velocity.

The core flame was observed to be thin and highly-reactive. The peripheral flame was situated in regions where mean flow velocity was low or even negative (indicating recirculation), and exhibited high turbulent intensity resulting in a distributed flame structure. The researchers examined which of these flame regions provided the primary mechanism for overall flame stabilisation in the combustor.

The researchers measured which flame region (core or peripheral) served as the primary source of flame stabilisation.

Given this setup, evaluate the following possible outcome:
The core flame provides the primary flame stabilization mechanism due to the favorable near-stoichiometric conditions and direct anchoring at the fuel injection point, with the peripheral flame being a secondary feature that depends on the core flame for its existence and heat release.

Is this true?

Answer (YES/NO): NO